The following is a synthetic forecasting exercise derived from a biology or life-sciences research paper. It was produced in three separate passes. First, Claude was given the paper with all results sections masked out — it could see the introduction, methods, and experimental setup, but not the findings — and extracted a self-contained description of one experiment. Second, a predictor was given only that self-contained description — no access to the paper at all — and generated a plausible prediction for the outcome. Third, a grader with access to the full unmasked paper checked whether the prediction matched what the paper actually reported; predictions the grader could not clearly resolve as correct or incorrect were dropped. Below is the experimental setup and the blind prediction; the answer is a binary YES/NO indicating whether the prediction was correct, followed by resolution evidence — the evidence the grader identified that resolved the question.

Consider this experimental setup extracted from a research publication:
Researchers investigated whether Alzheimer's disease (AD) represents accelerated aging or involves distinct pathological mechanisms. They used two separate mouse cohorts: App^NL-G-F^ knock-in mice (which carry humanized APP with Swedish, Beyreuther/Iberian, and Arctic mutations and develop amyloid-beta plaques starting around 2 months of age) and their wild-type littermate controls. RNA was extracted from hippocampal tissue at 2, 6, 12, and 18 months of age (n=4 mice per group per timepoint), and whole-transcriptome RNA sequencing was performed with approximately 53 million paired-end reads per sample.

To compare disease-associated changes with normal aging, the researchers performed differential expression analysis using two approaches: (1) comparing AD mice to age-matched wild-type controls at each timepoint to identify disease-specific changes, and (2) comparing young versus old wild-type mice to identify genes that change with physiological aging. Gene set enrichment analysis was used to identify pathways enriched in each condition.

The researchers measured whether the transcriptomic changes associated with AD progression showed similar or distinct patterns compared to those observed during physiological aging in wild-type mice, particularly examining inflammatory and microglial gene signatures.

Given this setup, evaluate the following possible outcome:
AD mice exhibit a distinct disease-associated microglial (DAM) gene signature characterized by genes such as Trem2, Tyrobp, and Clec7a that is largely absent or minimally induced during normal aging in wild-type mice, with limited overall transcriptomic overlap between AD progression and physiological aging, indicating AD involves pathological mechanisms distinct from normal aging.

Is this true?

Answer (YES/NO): NO